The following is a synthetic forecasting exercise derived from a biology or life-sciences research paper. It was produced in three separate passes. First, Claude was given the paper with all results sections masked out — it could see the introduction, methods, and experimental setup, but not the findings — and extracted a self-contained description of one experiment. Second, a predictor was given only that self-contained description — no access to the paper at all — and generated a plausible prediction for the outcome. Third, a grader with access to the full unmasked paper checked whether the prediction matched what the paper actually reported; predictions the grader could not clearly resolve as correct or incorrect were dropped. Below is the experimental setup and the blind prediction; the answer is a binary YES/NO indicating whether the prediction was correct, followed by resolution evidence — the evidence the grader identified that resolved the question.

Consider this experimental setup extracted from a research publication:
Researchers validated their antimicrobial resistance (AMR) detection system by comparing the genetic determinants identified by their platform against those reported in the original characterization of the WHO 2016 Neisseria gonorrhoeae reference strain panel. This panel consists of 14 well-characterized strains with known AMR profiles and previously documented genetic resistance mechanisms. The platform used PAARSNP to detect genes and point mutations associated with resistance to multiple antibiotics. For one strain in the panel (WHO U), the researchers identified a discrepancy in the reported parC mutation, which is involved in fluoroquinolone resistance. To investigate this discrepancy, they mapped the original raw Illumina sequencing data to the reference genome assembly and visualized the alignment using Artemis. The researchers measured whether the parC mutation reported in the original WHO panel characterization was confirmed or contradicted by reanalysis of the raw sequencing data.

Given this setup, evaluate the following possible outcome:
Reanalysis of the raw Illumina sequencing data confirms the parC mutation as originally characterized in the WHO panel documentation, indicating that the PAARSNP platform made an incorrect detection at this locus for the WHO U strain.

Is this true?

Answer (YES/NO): NO